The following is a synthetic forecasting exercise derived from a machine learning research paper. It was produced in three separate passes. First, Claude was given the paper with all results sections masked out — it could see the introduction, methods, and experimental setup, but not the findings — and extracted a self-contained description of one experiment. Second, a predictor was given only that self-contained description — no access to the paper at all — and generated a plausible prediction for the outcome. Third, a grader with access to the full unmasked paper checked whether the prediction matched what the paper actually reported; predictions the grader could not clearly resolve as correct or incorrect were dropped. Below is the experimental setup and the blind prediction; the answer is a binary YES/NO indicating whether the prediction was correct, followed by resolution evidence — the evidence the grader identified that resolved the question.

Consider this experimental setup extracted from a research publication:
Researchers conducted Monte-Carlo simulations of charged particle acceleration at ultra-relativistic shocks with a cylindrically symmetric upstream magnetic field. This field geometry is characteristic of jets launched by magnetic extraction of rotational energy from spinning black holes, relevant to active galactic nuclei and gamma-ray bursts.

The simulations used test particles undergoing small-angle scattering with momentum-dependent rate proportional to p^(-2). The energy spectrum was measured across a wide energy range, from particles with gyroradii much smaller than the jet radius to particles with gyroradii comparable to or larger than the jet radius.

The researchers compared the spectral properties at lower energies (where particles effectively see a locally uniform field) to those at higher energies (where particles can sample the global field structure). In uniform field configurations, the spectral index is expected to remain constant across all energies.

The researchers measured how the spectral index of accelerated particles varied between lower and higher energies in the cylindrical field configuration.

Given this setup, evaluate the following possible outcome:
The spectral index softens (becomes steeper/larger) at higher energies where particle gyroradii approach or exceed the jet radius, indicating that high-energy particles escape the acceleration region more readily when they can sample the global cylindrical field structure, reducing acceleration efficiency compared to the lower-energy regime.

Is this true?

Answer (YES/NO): NO